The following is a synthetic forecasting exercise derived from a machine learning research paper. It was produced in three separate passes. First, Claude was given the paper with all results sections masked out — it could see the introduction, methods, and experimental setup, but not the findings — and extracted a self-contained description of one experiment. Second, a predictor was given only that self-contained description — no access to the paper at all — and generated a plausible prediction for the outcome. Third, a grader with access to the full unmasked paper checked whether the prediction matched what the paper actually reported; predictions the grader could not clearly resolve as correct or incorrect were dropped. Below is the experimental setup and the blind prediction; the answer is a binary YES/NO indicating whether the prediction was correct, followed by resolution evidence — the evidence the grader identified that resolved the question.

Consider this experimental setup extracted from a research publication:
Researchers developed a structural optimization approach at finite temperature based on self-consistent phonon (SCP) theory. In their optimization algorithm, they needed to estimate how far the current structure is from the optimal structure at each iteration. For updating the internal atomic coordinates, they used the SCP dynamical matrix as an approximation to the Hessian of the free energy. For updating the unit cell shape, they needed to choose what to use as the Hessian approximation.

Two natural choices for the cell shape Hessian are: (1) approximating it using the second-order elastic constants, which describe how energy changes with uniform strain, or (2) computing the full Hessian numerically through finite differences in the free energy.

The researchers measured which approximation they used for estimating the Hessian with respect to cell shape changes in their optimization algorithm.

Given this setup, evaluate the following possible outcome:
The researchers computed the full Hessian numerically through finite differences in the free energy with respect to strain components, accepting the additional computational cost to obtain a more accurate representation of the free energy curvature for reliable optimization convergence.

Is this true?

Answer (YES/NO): NO